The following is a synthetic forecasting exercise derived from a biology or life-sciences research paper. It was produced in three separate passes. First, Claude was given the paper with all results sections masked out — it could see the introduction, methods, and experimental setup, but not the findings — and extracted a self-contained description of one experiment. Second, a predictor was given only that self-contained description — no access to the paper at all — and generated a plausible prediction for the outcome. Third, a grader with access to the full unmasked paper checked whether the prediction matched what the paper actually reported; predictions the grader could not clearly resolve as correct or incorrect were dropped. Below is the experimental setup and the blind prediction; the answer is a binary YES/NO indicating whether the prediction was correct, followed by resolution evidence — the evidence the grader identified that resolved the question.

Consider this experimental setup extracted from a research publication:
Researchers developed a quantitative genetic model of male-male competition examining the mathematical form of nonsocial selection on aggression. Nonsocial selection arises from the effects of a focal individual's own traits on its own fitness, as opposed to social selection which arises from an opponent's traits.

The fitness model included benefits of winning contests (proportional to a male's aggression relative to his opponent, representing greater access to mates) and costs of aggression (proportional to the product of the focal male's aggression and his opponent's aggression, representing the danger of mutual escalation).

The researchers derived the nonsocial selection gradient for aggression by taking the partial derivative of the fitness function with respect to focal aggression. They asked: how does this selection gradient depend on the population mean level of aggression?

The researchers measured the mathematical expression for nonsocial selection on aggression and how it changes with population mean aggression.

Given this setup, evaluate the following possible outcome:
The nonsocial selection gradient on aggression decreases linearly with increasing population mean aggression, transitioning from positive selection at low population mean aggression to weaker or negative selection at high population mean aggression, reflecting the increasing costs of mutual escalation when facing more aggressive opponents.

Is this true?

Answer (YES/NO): YES